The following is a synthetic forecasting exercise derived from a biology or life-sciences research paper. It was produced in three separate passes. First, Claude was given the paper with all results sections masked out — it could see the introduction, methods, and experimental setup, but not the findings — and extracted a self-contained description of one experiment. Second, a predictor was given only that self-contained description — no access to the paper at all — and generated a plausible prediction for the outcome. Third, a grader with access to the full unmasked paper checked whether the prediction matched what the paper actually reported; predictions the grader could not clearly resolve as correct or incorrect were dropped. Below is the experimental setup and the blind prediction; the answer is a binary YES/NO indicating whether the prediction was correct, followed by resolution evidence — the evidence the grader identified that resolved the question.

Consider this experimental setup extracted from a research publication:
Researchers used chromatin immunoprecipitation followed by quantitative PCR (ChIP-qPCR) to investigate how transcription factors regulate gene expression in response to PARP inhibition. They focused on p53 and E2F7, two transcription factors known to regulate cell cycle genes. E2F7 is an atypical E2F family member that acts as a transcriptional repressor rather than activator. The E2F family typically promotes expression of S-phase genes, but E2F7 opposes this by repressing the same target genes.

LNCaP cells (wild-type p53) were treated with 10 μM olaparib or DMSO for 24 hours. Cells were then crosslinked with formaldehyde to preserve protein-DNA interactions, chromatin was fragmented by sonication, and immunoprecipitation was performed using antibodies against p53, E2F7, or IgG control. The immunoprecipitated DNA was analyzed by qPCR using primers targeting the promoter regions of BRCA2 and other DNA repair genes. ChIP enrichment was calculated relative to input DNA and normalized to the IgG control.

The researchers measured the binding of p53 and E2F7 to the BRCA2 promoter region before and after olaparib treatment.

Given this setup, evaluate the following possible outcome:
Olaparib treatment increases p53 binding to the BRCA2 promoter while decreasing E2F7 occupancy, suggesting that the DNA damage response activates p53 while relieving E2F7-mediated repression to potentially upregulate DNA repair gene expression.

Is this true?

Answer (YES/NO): NO